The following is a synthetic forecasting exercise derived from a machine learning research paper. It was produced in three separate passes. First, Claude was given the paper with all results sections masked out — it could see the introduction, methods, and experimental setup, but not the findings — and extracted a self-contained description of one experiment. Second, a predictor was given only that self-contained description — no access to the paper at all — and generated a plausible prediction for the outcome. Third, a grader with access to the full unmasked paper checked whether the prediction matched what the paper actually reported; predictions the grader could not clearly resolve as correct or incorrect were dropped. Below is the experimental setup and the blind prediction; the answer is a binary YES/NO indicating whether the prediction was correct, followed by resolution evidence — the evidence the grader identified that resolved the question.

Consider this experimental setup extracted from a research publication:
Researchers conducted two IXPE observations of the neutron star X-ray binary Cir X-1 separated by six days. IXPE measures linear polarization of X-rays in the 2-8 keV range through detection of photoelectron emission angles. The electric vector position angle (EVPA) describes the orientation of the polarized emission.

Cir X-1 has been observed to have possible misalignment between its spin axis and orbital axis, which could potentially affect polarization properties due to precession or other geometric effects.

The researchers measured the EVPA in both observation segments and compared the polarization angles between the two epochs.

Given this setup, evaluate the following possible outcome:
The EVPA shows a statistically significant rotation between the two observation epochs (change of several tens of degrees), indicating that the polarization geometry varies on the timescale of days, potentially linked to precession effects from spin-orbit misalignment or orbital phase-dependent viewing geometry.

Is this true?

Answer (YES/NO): YES